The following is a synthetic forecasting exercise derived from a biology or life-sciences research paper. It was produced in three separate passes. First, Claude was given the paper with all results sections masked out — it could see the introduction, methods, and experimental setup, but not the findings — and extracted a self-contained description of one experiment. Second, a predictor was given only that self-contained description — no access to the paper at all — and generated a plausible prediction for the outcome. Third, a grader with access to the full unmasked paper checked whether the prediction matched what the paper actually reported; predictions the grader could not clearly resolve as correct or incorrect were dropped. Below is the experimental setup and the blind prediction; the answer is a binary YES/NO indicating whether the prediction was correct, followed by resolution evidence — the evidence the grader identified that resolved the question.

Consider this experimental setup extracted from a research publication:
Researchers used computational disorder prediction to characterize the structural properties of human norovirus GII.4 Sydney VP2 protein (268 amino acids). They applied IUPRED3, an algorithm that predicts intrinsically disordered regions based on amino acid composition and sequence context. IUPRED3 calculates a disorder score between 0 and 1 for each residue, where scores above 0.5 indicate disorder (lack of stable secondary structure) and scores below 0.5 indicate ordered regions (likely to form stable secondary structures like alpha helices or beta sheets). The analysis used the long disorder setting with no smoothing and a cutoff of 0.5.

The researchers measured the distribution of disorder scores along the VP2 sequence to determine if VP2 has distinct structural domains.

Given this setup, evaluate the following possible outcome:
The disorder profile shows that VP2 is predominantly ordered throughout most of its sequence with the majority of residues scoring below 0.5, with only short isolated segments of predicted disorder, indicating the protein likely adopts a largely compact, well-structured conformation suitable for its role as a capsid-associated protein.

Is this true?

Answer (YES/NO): NO